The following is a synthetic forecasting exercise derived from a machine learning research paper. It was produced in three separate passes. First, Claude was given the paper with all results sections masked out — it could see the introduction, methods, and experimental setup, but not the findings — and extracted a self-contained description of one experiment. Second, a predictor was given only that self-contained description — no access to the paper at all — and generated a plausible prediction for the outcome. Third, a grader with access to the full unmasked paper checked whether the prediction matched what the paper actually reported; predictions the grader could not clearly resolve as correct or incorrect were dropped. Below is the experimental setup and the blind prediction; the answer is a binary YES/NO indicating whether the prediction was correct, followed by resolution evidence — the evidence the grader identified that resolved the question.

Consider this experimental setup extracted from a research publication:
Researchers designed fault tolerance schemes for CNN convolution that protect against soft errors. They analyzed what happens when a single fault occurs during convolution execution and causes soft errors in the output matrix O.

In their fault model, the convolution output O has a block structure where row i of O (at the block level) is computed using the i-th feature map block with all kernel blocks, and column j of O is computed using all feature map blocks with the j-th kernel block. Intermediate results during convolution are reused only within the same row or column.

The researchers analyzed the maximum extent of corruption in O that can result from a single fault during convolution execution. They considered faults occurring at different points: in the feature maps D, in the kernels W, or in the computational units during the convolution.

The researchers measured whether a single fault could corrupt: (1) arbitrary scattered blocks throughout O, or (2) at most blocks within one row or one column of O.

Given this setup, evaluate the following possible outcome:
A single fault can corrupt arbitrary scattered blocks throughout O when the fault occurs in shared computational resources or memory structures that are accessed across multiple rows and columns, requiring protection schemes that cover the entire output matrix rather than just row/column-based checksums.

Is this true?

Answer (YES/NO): NO